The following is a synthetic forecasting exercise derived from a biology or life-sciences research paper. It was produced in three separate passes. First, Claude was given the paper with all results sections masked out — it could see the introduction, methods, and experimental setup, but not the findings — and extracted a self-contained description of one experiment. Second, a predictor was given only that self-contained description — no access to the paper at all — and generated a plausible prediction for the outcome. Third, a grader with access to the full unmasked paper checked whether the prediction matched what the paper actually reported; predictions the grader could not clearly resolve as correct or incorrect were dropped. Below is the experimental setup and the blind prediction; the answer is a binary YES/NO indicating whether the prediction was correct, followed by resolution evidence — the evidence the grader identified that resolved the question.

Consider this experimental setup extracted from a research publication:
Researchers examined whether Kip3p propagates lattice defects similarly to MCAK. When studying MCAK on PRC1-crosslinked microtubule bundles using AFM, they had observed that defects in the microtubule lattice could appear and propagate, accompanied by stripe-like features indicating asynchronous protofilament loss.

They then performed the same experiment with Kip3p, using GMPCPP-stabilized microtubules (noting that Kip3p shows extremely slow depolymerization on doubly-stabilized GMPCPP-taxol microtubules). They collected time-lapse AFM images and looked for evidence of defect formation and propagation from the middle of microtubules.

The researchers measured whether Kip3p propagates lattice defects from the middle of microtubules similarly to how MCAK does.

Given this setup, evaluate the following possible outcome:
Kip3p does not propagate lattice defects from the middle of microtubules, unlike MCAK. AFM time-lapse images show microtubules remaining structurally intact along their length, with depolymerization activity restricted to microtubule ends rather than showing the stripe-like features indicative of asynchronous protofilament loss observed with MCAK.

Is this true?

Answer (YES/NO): NO